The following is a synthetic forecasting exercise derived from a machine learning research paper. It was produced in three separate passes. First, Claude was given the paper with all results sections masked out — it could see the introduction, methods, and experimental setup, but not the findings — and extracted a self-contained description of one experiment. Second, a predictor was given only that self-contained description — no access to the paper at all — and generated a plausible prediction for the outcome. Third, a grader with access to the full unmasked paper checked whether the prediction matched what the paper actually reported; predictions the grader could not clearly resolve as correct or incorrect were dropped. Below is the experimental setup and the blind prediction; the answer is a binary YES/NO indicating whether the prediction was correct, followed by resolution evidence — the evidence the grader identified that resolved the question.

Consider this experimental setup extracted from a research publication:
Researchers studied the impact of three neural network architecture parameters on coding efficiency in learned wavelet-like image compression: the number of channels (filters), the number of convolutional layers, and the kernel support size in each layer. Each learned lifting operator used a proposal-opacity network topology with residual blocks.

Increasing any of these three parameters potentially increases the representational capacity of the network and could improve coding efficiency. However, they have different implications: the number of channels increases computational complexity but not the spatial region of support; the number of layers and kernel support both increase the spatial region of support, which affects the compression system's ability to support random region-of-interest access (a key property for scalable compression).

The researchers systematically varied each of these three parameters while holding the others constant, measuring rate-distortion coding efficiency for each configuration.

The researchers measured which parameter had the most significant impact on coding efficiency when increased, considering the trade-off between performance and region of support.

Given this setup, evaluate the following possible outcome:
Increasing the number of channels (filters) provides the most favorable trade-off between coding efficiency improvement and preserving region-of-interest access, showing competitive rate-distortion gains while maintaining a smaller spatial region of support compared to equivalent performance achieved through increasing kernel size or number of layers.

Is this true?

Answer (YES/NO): YES